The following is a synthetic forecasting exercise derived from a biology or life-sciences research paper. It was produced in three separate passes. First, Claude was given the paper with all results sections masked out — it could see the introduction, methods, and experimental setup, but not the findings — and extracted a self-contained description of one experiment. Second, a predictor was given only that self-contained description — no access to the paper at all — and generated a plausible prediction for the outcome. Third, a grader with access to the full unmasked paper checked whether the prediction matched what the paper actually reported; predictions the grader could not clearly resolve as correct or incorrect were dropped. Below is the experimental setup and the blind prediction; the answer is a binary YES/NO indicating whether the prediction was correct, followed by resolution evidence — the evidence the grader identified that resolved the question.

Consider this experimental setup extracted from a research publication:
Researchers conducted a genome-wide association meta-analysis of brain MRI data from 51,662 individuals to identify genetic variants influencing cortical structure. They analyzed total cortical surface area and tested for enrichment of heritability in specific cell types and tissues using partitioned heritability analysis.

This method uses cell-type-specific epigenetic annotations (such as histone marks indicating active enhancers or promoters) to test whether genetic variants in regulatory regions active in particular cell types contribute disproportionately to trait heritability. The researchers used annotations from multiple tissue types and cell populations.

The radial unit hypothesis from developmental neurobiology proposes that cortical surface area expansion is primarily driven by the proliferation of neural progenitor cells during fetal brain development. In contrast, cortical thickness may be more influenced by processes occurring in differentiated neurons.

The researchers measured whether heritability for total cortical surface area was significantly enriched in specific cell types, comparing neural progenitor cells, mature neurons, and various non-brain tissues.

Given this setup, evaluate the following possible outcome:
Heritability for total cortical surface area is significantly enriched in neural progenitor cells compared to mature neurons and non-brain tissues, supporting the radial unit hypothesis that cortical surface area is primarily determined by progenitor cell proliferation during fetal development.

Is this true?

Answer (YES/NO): YES